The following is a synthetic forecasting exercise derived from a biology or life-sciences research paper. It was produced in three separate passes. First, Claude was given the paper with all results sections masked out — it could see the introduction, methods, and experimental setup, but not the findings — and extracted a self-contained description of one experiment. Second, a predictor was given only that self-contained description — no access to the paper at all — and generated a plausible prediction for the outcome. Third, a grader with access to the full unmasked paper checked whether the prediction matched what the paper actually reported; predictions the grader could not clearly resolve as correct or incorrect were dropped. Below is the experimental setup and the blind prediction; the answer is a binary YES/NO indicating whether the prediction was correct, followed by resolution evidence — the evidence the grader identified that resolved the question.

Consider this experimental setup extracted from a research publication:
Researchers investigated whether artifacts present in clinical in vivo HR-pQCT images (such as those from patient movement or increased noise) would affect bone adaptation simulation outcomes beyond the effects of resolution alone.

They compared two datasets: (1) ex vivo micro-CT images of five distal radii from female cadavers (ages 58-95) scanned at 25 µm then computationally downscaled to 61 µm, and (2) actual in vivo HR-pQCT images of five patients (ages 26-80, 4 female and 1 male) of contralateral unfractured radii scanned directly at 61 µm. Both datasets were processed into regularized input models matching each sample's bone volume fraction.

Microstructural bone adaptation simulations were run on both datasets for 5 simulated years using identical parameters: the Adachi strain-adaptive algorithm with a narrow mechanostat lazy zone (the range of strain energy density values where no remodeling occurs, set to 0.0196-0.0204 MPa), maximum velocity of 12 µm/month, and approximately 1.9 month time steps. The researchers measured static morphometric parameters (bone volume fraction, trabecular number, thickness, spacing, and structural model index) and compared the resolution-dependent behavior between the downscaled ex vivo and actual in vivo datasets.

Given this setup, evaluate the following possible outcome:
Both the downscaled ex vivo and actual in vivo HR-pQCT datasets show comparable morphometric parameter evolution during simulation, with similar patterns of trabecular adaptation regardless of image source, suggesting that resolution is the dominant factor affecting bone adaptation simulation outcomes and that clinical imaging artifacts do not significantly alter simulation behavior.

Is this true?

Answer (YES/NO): YES